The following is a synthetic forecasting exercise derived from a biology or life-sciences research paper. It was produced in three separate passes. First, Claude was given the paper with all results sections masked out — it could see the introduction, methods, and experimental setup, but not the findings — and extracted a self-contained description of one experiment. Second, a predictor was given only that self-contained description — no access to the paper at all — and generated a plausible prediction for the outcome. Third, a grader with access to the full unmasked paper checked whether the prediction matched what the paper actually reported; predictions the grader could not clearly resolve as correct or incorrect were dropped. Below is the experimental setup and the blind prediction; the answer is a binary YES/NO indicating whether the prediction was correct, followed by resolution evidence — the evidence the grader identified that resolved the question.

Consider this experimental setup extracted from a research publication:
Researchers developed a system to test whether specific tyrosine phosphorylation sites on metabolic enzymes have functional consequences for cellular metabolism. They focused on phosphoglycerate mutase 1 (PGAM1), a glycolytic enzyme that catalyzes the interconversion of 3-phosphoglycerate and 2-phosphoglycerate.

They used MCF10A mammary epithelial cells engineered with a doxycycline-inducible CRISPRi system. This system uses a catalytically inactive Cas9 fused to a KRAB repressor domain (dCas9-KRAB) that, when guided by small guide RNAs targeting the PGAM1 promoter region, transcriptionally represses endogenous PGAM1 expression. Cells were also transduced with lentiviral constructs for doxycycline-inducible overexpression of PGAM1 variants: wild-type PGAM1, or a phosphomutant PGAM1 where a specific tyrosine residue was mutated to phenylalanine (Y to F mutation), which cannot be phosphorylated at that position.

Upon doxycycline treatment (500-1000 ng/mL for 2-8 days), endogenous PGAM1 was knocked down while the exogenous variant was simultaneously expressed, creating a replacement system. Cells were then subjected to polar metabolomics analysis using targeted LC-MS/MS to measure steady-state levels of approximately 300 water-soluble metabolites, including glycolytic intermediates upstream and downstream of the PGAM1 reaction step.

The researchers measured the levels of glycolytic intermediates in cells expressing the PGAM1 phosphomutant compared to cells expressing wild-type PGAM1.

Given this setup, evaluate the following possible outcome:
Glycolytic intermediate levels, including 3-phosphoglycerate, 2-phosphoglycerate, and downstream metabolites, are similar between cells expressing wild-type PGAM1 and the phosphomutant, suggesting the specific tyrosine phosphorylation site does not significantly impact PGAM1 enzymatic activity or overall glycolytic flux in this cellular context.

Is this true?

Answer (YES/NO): NO